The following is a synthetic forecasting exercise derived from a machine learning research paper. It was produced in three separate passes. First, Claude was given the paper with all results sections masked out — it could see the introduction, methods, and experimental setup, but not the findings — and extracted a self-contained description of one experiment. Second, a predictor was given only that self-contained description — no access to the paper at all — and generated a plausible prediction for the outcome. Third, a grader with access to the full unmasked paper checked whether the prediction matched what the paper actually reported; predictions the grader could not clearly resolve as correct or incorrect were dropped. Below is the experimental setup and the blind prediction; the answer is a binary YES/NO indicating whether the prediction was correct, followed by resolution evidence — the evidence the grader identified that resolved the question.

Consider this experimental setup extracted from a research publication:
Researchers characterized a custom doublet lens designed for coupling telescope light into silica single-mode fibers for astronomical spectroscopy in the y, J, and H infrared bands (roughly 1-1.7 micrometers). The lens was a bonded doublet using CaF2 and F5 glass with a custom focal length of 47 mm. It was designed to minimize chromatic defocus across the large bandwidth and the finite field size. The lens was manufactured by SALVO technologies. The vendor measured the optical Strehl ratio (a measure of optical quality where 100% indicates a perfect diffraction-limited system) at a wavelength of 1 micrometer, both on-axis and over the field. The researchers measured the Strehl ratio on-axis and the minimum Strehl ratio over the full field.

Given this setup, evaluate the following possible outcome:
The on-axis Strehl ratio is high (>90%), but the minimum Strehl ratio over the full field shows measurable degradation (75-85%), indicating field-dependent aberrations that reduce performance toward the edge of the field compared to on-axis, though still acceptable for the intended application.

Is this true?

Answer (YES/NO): NO